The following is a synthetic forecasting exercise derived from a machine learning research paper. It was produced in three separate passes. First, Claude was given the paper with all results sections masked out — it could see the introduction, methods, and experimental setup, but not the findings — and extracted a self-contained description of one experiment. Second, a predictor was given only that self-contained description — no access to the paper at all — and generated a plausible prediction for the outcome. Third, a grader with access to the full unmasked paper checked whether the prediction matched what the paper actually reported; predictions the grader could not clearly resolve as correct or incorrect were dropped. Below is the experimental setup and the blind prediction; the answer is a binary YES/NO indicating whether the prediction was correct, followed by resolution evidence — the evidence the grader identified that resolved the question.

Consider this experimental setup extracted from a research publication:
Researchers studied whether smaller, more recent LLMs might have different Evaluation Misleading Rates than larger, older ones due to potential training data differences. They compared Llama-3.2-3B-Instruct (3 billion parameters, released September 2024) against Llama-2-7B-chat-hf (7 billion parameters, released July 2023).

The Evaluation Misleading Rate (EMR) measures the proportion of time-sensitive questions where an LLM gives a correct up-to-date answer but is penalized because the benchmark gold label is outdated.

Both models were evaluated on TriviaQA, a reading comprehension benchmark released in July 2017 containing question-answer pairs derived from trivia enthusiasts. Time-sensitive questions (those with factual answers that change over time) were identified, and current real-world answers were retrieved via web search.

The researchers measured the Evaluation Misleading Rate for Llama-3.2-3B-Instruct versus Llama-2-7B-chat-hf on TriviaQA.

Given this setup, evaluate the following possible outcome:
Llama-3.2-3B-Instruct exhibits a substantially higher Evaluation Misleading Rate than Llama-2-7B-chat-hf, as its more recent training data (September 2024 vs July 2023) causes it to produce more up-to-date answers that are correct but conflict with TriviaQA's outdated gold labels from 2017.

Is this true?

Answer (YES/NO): NO